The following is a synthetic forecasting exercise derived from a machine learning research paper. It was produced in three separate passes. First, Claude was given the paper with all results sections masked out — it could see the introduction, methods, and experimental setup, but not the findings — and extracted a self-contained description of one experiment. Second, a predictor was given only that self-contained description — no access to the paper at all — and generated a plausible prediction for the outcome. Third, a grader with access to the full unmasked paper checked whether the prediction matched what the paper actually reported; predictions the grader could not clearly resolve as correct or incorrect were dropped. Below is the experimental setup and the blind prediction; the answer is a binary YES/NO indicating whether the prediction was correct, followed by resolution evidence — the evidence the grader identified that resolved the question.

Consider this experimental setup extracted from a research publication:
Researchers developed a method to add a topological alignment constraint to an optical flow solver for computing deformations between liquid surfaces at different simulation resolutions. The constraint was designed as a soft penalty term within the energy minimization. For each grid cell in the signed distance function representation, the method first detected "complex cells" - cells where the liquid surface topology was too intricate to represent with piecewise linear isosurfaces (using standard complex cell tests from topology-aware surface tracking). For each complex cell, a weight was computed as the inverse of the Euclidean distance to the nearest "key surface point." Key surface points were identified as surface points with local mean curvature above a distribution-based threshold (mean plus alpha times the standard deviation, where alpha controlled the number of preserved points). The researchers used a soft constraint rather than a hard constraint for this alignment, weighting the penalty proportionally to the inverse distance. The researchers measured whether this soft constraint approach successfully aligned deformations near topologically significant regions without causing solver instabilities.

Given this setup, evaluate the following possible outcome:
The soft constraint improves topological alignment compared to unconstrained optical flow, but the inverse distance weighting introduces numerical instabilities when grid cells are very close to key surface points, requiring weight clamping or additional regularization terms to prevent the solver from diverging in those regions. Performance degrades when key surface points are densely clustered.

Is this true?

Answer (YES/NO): NO